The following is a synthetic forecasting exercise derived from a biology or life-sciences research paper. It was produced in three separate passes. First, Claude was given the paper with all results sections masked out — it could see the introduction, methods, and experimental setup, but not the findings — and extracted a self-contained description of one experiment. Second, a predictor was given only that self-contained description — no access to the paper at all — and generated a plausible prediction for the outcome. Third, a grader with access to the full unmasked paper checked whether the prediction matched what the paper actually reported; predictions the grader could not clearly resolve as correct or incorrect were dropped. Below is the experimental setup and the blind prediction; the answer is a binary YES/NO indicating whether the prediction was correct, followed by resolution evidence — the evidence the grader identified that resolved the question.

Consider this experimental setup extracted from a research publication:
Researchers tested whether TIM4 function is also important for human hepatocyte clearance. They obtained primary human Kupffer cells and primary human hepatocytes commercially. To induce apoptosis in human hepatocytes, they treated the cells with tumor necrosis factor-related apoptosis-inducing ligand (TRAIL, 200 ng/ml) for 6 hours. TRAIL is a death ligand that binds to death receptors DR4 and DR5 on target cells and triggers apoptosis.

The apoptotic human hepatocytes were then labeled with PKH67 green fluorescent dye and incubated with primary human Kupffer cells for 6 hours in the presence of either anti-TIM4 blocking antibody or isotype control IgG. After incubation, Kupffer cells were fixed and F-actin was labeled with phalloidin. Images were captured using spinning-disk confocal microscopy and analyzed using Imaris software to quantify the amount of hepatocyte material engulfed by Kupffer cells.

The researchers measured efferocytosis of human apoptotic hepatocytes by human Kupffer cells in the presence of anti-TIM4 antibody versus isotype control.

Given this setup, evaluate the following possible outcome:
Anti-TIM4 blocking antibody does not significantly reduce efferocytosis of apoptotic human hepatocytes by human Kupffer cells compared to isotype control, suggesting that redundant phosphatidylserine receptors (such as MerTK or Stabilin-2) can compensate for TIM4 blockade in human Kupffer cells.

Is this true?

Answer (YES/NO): NO